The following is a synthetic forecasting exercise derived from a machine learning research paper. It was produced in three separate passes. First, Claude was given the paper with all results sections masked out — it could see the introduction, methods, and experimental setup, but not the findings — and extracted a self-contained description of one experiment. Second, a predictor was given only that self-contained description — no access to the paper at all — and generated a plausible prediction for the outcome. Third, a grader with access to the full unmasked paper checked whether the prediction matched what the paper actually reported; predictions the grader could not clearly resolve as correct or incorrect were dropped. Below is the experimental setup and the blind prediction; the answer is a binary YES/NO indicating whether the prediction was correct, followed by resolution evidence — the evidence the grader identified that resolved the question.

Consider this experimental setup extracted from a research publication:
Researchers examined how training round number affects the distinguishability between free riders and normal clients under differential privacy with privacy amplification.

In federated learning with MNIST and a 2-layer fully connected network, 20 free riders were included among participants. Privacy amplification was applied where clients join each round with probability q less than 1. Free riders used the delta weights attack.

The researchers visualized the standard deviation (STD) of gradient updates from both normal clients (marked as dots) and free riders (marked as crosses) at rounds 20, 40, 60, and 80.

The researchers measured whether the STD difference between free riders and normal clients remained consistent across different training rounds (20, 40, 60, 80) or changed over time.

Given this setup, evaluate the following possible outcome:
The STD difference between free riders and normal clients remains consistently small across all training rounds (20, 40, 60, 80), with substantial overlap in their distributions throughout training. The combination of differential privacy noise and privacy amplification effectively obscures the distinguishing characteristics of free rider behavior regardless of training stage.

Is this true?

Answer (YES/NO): NO